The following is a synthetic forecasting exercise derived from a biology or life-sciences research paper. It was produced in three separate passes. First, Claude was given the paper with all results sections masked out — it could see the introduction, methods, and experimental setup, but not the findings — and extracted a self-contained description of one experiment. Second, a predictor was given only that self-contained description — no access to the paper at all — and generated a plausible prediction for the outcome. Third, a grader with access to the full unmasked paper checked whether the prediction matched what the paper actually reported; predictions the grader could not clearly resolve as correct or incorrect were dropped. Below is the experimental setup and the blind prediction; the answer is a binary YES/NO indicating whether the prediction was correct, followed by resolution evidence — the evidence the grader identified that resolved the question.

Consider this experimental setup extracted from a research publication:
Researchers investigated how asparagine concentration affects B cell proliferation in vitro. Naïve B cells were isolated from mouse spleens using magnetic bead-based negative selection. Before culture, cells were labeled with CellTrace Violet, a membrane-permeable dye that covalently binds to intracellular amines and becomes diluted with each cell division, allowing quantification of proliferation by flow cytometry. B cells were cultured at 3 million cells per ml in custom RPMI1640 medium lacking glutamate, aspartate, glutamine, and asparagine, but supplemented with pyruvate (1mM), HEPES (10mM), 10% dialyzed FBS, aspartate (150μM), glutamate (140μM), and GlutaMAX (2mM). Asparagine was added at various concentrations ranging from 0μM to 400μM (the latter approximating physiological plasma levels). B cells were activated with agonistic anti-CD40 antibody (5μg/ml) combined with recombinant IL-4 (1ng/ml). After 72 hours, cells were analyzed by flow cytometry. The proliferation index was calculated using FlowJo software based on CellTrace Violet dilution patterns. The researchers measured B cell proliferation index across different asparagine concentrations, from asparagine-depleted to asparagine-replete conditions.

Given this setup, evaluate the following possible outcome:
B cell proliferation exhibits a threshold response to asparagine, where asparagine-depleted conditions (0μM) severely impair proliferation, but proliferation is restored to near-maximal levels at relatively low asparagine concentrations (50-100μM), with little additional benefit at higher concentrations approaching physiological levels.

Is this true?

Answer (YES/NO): NO